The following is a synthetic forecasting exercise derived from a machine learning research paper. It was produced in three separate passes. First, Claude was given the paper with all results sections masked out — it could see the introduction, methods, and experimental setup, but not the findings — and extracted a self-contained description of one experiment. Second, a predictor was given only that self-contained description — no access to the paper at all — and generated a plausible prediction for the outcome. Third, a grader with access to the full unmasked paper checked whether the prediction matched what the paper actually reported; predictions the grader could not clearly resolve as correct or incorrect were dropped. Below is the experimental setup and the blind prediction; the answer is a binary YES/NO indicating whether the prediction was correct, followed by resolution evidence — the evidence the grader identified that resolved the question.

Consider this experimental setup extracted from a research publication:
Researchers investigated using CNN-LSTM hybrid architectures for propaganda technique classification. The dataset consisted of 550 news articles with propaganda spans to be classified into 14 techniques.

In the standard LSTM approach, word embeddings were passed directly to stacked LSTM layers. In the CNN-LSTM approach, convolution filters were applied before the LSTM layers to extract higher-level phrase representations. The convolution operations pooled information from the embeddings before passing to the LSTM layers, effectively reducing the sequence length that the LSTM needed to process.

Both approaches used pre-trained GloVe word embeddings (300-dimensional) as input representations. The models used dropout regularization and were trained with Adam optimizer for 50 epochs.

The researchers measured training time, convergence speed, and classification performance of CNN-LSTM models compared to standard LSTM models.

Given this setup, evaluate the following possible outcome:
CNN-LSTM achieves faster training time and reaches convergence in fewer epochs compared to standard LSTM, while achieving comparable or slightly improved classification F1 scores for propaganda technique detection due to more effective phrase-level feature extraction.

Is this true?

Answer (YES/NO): NO